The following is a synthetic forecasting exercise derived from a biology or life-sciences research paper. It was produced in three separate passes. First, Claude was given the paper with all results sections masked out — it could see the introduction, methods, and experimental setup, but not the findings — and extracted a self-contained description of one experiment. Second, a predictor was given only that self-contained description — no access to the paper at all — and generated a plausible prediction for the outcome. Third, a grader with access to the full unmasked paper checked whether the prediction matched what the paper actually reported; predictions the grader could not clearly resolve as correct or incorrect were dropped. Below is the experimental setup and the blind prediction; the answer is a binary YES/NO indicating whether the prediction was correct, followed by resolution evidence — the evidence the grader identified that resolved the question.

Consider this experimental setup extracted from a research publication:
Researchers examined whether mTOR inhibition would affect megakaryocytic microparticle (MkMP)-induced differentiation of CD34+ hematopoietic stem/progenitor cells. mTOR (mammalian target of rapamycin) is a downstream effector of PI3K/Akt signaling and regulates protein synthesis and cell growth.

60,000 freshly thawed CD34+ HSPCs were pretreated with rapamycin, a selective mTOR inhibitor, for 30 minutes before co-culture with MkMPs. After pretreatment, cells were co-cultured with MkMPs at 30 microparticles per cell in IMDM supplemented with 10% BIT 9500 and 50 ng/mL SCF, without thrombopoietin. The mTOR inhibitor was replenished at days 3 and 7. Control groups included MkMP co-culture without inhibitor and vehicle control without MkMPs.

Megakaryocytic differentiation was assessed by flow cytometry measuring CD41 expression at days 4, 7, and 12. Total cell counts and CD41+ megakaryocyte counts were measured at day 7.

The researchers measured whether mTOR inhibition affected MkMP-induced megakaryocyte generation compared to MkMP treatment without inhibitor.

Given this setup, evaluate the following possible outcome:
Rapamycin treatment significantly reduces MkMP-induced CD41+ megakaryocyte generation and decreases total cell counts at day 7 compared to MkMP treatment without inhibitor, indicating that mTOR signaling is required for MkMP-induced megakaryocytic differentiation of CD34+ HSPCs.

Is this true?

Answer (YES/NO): YES